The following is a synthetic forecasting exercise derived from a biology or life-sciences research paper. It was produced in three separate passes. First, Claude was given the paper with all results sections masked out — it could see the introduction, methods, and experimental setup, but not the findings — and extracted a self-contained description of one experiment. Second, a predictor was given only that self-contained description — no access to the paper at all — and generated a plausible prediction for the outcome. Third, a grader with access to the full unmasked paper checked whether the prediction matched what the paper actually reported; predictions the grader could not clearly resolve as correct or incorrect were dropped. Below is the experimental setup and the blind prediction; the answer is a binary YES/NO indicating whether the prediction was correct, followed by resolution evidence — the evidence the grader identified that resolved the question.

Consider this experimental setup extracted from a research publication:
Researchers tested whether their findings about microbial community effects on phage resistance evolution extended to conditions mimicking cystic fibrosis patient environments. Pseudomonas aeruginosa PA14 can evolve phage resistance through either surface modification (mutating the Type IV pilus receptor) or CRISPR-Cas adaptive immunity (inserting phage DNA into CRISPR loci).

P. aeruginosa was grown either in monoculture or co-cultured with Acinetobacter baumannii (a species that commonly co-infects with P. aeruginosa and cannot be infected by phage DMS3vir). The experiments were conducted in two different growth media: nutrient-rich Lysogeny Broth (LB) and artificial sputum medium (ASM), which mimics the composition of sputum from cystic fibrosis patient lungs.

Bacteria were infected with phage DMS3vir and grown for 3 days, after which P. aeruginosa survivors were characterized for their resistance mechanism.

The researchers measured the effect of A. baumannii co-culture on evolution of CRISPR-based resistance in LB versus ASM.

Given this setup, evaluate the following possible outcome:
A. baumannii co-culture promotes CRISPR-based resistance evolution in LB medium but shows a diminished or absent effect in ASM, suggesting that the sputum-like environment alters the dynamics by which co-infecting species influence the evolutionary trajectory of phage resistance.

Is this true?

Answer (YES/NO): NO